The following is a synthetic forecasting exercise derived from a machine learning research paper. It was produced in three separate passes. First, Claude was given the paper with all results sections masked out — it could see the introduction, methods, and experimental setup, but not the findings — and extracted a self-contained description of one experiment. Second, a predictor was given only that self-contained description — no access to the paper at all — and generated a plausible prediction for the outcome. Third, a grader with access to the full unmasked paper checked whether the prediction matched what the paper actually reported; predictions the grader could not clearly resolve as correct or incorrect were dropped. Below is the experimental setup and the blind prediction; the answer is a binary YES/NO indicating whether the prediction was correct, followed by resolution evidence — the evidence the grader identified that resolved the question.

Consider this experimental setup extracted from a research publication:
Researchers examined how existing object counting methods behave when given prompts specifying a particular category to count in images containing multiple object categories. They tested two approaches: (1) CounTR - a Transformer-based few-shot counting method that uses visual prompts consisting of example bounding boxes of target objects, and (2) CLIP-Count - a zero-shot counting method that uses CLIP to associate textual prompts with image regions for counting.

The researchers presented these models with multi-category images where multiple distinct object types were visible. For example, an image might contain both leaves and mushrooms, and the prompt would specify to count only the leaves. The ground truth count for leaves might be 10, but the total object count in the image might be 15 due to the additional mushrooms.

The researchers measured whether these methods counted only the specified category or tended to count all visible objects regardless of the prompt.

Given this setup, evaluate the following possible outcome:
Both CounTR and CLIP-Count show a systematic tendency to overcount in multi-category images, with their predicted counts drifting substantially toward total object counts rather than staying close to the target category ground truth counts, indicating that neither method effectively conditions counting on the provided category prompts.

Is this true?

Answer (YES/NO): YES